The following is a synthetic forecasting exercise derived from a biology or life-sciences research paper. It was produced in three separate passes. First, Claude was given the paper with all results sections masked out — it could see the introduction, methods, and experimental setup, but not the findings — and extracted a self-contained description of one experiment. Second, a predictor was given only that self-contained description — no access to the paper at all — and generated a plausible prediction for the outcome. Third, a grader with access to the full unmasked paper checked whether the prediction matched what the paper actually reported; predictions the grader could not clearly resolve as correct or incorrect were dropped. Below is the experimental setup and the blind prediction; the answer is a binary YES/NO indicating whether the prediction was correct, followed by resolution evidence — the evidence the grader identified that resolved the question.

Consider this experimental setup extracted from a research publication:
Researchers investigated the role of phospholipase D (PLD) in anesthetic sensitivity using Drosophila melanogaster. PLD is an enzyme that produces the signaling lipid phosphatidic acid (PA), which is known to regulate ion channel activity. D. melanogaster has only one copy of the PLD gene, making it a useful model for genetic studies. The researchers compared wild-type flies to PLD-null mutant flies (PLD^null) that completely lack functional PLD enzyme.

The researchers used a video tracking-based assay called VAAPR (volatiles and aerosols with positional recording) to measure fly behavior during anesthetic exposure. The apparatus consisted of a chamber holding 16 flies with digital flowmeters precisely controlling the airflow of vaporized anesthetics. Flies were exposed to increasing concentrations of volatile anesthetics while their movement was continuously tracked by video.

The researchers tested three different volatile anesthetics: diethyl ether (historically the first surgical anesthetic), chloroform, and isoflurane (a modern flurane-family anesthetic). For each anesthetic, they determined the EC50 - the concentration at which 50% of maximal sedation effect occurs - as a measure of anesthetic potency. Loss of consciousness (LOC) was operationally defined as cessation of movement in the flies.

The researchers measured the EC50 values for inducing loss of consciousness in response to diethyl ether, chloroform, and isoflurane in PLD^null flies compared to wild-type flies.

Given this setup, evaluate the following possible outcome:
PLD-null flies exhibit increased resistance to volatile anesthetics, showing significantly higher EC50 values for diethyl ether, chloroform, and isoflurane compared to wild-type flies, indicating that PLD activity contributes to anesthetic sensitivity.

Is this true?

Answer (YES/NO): NO